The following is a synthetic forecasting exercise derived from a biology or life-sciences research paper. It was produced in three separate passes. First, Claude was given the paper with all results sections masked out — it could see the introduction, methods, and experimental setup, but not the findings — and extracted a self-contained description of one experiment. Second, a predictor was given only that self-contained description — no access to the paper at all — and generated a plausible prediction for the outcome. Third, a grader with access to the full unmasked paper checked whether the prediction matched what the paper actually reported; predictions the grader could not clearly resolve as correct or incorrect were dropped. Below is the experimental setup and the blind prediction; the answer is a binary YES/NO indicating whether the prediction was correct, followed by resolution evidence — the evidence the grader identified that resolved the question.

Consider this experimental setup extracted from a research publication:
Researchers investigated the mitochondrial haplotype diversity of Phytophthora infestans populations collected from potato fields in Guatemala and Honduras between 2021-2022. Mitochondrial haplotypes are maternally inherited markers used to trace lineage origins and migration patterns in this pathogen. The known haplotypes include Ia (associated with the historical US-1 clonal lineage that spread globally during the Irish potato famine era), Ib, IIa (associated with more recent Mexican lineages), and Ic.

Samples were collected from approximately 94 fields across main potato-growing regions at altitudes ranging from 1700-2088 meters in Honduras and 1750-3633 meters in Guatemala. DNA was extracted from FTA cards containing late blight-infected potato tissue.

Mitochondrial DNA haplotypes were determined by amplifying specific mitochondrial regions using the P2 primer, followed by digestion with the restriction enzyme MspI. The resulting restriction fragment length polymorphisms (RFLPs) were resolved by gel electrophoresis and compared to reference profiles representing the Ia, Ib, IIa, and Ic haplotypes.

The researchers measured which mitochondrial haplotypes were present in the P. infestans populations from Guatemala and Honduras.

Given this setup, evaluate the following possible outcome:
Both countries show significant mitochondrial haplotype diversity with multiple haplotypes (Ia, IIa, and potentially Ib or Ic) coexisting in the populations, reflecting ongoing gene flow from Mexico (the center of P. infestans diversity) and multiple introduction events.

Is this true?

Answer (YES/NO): NO